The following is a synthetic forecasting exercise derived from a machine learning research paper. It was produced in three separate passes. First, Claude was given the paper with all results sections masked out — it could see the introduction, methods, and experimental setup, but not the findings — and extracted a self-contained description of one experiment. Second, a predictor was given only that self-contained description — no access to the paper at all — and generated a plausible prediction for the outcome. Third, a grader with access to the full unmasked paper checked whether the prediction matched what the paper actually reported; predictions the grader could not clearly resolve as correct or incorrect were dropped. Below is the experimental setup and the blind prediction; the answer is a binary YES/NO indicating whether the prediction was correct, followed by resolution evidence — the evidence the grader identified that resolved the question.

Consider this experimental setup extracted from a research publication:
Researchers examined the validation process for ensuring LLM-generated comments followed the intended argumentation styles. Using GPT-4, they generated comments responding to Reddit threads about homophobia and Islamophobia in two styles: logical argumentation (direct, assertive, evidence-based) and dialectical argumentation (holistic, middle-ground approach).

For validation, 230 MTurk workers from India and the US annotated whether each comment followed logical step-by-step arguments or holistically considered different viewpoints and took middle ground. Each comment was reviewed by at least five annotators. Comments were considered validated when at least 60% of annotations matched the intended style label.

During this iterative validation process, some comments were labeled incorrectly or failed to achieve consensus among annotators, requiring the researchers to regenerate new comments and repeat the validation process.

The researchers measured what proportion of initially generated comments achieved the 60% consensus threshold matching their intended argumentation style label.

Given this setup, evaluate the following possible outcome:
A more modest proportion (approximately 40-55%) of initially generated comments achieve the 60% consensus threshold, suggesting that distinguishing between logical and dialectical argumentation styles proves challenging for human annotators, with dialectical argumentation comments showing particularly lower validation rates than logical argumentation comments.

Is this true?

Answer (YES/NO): NO